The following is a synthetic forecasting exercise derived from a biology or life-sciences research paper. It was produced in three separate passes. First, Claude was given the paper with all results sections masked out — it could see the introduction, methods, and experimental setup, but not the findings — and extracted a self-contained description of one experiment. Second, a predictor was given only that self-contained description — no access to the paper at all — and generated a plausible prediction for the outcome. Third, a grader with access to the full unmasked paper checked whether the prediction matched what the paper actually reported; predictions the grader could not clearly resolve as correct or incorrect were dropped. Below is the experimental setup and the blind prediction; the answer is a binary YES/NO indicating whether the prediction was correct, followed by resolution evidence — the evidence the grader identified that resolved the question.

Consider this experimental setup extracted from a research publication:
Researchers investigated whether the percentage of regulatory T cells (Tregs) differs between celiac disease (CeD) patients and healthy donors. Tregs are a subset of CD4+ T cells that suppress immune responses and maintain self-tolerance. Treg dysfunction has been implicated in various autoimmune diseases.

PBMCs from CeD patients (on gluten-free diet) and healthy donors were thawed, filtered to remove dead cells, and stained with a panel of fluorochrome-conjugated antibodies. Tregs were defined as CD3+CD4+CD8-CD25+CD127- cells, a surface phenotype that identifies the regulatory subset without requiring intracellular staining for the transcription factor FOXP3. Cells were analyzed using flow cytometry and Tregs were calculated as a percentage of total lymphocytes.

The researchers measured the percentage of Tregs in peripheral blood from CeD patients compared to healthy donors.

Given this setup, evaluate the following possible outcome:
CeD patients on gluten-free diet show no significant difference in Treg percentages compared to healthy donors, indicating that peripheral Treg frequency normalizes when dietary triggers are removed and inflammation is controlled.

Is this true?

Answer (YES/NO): YES